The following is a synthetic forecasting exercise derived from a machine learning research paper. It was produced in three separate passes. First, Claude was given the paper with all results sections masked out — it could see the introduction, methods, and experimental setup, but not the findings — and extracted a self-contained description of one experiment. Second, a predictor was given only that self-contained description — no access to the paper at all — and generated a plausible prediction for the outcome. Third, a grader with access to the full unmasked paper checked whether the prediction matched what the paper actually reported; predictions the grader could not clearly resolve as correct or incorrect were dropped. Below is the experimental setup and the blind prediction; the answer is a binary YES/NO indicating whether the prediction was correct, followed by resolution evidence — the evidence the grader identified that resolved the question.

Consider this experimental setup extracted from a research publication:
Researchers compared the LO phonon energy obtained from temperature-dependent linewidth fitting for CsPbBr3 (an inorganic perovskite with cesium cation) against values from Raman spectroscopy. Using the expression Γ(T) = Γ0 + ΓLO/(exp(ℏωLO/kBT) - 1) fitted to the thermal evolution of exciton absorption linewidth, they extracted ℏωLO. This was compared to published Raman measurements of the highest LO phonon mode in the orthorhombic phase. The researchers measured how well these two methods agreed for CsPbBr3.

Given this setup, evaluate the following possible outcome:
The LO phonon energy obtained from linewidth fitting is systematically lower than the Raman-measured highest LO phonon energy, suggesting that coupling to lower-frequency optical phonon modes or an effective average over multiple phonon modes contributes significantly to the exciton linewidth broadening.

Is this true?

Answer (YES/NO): NO